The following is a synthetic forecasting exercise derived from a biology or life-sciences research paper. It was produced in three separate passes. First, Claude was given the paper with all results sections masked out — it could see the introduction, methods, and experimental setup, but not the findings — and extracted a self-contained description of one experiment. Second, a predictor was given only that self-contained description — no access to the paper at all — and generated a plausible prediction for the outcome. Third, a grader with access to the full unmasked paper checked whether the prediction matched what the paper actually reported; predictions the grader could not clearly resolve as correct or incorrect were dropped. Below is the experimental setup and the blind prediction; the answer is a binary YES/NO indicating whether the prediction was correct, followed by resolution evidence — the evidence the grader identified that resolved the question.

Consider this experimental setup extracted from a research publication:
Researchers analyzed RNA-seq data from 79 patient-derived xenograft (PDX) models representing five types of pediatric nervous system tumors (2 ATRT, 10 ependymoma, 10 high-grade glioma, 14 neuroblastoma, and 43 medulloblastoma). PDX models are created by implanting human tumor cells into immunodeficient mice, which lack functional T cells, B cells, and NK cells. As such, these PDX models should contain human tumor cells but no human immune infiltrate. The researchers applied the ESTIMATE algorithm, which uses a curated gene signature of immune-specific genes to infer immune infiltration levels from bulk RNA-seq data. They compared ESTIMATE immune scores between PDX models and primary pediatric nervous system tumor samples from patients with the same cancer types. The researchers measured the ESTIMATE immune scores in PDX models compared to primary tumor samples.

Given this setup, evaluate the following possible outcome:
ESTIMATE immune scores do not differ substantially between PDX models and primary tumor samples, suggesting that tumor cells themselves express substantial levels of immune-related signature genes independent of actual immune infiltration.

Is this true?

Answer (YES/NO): NO